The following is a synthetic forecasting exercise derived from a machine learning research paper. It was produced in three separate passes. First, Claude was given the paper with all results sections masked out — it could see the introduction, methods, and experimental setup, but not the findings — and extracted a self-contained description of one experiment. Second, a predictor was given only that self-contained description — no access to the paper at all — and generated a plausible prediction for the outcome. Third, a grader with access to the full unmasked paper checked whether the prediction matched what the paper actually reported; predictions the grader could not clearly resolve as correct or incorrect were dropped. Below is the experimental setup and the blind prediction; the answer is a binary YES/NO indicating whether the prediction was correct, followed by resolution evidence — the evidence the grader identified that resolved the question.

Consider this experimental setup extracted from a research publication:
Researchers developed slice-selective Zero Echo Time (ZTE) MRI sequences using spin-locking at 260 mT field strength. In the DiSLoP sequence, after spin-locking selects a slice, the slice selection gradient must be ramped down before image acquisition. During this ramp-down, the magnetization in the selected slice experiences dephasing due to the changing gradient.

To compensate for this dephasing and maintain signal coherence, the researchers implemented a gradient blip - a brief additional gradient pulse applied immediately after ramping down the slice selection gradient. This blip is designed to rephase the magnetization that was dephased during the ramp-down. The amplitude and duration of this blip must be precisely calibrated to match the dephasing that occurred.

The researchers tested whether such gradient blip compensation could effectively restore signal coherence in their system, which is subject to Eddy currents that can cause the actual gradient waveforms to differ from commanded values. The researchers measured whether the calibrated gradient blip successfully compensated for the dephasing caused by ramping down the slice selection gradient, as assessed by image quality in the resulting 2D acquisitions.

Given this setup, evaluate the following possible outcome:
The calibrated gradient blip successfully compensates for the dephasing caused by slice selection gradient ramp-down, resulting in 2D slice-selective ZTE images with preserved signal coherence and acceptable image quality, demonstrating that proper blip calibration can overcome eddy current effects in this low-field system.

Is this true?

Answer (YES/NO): NO